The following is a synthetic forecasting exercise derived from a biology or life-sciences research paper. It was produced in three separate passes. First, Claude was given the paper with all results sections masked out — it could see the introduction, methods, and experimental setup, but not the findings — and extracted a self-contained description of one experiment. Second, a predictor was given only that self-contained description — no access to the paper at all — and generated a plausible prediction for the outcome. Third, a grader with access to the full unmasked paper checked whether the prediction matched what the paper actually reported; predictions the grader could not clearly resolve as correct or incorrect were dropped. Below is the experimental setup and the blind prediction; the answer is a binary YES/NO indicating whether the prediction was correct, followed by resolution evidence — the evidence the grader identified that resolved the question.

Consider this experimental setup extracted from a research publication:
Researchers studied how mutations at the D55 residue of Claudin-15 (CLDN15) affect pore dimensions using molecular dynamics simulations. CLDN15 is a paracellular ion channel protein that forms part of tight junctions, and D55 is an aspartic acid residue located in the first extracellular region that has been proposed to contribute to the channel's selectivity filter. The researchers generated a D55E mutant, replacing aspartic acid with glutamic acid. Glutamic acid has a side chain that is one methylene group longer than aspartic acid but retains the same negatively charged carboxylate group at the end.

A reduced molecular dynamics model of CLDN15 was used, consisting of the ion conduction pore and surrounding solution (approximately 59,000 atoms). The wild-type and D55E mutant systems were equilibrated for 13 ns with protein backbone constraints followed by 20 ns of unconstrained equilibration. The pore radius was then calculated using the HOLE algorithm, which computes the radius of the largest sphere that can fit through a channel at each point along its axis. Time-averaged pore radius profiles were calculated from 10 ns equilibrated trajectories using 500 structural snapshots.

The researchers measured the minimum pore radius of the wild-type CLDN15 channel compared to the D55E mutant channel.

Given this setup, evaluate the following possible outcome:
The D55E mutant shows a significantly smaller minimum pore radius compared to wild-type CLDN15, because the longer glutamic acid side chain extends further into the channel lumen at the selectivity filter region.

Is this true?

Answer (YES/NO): YES